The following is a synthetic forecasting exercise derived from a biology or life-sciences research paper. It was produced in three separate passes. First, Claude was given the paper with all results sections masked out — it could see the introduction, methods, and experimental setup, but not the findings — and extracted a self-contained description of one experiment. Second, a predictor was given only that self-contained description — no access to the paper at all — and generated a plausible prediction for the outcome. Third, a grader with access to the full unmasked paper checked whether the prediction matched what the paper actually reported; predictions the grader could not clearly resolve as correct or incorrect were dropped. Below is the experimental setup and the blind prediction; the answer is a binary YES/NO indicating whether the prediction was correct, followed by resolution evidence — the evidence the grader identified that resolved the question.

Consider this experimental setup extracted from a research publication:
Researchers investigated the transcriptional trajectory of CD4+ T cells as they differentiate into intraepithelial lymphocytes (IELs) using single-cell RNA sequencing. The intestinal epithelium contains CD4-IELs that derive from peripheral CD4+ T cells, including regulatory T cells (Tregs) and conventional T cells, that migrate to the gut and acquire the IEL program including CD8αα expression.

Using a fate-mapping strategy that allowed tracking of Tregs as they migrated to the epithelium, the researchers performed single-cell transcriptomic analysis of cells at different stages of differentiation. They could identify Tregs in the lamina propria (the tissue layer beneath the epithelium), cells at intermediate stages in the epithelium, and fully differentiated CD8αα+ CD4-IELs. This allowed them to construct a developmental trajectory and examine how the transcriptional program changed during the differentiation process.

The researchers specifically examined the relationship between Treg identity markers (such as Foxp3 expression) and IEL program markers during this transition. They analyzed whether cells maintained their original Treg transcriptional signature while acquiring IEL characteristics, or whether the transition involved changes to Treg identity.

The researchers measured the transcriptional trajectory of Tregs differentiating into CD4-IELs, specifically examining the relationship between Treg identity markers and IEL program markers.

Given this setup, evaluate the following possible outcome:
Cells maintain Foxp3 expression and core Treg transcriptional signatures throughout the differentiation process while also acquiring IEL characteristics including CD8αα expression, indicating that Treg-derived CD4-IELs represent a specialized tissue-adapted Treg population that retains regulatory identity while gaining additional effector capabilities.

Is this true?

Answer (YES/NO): NO